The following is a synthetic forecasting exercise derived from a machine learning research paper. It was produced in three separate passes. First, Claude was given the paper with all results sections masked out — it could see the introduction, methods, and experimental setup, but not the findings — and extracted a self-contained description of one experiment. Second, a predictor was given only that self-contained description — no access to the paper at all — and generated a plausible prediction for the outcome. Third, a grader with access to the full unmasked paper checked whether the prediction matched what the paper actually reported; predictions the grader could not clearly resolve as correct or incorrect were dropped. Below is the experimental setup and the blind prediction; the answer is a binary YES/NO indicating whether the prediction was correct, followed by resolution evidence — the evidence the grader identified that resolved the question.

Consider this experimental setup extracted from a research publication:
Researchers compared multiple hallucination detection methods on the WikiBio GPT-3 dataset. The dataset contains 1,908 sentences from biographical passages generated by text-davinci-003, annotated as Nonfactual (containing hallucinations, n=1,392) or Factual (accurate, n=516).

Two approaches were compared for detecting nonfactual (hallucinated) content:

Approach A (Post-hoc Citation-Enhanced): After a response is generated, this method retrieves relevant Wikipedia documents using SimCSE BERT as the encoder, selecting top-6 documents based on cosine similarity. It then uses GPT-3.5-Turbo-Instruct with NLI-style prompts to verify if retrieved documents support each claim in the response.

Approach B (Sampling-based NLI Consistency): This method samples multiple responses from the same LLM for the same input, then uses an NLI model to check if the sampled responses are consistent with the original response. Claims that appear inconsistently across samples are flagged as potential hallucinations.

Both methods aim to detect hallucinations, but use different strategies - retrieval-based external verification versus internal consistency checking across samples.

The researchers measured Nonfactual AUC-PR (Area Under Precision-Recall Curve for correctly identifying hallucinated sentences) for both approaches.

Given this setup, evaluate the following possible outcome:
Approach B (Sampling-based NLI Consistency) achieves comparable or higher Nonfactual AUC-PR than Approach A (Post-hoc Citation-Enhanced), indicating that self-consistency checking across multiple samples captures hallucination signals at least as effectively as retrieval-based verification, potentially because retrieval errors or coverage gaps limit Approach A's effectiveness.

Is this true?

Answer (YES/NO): YES